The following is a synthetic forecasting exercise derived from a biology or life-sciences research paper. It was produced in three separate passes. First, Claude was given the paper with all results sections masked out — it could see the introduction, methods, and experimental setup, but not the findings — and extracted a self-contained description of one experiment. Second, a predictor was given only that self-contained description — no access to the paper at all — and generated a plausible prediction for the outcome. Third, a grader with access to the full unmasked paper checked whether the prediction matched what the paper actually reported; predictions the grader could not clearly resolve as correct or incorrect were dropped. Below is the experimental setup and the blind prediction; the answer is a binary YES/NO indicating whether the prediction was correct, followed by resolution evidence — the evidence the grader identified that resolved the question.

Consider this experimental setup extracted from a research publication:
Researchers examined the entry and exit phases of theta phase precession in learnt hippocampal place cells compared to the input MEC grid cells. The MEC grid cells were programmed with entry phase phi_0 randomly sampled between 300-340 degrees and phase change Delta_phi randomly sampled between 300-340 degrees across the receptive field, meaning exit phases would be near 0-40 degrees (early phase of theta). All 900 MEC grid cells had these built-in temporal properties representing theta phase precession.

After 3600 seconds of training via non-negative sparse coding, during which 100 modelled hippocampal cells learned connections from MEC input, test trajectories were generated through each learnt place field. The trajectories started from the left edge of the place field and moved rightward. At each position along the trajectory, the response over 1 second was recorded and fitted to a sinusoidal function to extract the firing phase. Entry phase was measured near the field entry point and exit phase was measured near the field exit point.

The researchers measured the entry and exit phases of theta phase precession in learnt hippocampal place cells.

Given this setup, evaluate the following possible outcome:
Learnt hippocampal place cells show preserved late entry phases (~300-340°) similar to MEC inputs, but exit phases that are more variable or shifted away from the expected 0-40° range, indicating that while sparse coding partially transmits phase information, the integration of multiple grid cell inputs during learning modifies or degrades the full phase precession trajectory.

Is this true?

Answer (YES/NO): NO